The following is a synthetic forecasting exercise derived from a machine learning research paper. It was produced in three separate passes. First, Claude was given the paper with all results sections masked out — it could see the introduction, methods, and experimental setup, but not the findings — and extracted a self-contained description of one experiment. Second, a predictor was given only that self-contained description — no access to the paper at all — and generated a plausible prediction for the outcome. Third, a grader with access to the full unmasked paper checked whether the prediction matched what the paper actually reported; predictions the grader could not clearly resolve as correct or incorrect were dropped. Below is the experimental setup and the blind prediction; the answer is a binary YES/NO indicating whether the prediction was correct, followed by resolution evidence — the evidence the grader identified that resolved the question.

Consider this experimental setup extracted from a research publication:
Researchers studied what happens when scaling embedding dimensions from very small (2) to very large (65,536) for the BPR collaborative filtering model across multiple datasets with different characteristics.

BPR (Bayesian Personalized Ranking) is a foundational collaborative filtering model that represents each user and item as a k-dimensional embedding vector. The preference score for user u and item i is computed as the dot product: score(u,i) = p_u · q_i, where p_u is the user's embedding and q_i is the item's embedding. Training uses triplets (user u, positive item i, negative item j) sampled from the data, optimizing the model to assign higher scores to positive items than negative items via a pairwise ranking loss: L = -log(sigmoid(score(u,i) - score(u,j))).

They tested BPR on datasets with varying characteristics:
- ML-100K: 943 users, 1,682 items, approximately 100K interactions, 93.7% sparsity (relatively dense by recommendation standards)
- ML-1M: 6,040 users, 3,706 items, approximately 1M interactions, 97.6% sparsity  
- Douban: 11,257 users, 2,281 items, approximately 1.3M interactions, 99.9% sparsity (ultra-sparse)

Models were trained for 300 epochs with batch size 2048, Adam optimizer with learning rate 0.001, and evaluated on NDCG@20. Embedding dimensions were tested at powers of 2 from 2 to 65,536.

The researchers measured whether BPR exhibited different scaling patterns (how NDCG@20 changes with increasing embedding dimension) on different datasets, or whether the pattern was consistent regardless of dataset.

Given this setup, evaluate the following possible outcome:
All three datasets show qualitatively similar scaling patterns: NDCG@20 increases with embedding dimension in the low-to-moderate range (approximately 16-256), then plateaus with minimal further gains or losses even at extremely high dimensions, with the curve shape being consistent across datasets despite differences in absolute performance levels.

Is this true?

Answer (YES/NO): NO